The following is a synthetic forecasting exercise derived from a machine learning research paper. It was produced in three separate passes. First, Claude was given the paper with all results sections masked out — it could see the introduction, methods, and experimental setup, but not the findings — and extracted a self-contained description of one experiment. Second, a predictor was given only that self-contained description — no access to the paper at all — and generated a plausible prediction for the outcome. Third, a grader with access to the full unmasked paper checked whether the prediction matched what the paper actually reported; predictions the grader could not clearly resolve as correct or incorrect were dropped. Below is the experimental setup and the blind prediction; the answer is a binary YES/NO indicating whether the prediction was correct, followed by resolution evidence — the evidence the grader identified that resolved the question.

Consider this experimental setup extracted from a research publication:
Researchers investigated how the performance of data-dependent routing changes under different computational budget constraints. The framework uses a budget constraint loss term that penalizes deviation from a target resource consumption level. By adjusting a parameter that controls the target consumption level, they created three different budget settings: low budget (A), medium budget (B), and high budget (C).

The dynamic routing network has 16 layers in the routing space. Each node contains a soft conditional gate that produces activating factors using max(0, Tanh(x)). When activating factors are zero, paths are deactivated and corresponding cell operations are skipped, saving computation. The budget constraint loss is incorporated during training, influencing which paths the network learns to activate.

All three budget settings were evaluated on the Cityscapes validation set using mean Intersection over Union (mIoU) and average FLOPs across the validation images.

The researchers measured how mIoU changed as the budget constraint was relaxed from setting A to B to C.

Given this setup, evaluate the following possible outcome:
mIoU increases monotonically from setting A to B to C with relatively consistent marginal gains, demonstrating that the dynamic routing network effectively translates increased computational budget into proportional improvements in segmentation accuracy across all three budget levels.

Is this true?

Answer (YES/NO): YES